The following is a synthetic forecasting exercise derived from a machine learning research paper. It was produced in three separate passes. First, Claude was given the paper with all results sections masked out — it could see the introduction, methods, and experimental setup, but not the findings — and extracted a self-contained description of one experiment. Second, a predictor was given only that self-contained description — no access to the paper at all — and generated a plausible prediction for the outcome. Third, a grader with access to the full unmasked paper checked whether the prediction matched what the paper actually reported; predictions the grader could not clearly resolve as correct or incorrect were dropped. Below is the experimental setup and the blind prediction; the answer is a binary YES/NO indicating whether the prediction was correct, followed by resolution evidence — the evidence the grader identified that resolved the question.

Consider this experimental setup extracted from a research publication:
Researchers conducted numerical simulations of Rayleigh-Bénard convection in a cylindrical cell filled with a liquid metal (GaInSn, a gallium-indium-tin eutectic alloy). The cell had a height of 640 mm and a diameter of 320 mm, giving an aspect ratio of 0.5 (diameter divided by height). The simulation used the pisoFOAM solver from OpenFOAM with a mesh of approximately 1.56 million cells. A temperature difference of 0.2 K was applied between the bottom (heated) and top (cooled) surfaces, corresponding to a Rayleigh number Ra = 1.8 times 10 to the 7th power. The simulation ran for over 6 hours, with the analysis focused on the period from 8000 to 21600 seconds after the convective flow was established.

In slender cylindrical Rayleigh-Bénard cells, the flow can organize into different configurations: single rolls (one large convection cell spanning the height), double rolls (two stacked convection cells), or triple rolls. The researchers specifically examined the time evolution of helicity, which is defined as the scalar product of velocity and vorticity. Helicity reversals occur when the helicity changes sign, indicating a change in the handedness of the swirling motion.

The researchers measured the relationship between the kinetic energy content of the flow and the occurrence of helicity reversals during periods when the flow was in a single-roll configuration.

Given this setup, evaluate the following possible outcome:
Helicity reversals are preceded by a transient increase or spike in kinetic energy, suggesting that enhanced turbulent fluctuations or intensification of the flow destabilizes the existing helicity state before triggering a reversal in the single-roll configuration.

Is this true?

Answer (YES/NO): NO